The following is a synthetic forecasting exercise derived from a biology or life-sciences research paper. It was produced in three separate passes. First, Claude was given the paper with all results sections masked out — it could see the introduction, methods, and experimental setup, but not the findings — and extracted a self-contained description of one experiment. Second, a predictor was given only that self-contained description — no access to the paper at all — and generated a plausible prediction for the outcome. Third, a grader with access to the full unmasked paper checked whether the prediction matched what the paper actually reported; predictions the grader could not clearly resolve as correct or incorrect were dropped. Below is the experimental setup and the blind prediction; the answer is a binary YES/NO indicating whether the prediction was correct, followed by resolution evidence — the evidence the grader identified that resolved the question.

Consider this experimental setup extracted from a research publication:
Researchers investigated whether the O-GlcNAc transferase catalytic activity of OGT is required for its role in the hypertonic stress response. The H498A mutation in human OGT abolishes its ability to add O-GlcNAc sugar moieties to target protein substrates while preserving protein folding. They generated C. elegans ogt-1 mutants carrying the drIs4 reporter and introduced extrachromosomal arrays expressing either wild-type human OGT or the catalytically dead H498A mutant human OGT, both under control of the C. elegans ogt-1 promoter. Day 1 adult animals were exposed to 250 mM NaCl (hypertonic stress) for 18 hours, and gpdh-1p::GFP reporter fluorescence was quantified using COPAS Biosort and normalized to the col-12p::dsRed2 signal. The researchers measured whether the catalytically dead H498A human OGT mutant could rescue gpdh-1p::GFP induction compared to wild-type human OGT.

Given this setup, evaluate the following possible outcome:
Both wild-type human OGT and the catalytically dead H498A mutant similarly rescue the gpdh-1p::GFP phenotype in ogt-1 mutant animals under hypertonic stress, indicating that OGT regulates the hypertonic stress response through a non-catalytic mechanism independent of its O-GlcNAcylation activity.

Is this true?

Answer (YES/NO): YES